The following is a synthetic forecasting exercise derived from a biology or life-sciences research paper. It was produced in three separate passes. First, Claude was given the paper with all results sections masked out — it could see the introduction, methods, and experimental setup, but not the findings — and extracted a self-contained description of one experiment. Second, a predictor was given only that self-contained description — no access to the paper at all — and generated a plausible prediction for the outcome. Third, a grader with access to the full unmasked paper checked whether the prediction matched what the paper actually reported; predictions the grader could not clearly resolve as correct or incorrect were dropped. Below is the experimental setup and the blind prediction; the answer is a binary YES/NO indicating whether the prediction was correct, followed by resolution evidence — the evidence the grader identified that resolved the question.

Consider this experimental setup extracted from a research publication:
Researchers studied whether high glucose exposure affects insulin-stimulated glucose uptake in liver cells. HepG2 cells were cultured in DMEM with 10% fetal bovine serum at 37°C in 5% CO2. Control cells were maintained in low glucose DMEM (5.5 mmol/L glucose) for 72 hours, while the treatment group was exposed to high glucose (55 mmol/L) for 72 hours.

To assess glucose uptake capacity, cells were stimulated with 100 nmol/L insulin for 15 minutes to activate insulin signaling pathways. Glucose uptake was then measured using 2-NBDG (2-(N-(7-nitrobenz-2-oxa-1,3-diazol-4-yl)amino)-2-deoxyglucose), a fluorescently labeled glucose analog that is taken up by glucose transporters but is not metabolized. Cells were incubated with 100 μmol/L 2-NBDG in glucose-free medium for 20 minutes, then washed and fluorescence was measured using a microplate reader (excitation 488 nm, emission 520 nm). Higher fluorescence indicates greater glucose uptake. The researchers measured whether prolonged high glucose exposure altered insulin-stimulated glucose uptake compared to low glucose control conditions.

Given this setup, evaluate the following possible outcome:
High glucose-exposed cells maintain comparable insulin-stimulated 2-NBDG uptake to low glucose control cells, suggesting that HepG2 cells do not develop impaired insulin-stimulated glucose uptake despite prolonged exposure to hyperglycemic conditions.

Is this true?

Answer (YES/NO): NO